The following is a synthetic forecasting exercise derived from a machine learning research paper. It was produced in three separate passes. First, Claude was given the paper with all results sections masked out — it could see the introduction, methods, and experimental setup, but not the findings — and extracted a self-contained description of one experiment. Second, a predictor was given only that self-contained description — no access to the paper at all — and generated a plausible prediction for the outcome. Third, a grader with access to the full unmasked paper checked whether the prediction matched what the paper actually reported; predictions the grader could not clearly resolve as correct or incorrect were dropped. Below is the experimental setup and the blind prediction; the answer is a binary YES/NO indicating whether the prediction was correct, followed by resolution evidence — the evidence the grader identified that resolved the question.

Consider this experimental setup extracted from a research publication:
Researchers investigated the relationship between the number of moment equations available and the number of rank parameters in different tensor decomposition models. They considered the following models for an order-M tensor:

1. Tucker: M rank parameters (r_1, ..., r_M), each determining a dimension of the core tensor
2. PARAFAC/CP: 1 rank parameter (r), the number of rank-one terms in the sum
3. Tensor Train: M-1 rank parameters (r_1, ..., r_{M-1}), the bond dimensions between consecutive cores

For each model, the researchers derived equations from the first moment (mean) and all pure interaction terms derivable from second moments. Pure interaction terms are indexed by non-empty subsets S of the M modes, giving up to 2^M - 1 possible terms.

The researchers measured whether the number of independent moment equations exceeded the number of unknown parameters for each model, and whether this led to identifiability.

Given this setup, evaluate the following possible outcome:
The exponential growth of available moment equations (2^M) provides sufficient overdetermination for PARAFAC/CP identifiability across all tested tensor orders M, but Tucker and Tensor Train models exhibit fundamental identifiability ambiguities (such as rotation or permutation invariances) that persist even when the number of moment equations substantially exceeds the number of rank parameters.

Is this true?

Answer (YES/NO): NO